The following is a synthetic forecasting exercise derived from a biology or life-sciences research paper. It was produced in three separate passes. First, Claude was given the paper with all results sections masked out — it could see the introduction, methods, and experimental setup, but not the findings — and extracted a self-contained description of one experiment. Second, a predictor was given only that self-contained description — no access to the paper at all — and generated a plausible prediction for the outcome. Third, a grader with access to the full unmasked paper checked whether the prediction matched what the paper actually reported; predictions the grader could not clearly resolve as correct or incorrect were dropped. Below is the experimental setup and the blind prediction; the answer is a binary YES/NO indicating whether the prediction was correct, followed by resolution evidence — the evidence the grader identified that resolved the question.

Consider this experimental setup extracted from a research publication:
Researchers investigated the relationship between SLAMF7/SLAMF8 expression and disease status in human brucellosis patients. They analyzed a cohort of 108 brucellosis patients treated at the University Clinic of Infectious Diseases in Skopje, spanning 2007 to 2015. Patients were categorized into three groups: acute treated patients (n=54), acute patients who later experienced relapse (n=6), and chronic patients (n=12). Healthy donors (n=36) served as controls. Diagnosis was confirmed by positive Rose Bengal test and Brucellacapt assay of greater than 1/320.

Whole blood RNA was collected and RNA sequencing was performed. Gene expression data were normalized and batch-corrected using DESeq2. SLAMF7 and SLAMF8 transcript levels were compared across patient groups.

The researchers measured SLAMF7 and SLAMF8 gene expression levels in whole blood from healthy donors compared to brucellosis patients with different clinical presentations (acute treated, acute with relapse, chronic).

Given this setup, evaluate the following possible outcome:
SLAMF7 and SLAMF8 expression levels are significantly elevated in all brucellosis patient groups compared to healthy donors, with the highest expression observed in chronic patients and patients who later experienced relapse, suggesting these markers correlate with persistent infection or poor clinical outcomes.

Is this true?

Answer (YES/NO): NO